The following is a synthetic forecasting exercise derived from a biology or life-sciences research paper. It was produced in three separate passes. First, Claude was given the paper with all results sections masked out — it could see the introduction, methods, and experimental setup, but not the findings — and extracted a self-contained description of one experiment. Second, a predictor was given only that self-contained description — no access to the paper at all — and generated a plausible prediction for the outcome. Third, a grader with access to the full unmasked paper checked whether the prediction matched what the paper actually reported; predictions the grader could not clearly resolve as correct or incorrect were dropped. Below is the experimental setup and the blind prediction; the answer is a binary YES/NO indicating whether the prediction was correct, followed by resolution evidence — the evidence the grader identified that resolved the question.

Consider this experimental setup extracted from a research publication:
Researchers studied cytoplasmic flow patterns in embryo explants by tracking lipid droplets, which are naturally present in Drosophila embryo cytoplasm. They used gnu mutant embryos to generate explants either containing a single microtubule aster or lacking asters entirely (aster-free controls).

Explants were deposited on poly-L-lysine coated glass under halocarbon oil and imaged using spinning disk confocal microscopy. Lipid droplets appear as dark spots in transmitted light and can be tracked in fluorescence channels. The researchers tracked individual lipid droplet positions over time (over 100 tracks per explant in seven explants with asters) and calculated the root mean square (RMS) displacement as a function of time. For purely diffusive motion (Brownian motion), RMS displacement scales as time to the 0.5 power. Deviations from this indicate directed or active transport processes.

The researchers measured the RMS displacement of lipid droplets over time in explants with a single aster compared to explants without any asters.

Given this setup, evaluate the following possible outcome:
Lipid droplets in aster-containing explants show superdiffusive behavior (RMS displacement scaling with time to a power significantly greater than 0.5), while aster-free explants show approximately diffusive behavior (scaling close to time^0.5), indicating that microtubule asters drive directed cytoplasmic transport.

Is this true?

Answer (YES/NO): YES